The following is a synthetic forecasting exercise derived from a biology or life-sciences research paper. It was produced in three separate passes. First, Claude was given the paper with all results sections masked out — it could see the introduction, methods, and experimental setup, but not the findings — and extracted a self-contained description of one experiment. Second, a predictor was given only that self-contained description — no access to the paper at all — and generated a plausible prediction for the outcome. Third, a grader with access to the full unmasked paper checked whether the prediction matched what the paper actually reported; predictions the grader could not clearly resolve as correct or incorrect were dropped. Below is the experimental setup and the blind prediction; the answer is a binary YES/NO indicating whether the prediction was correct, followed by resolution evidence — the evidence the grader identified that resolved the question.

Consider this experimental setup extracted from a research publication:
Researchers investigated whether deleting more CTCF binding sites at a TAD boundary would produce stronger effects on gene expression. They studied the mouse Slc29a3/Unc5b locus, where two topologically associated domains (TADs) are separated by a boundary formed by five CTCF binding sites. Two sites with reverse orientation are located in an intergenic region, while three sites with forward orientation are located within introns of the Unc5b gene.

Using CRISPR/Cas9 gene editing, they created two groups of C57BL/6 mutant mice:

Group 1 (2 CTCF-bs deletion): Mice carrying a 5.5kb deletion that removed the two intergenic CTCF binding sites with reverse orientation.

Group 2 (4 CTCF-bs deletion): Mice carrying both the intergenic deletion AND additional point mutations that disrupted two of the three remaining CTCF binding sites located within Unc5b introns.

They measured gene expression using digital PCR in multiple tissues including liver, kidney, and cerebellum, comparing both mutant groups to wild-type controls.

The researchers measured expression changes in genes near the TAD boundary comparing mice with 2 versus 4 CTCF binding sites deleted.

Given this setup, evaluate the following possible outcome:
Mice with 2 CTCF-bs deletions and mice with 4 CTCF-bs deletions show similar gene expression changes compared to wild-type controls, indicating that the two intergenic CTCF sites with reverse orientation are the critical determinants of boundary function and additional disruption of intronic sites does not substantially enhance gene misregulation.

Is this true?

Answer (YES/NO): NO